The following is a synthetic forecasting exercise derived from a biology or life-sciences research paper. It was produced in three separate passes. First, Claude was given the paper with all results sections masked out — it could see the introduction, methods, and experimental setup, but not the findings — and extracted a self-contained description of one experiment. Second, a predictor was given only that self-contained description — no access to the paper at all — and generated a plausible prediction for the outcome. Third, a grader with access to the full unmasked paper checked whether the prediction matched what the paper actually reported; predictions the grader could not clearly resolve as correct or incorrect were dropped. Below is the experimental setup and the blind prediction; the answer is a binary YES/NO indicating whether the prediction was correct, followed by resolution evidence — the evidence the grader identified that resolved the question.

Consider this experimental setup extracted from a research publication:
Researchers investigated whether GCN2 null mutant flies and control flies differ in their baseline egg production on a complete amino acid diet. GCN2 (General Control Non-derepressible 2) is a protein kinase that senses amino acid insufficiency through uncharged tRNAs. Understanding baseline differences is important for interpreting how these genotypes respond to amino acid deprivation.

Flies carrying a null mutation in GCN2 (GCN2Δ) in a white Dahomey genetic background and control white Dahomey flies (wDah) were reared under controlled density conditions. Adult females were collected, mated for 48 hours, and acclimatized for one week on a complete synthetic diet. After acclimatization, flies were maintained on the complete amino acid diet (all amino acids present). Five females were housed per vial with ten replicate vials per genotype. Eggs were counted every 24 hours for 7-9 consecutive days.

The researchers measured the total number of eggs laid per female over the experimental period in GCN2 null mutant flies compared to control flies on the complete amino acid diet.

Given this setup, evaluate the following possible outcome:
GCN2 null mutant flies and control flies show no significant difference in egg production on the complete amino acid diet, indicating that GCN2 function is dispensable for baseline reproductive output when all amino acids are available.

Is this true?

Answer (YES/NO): NO